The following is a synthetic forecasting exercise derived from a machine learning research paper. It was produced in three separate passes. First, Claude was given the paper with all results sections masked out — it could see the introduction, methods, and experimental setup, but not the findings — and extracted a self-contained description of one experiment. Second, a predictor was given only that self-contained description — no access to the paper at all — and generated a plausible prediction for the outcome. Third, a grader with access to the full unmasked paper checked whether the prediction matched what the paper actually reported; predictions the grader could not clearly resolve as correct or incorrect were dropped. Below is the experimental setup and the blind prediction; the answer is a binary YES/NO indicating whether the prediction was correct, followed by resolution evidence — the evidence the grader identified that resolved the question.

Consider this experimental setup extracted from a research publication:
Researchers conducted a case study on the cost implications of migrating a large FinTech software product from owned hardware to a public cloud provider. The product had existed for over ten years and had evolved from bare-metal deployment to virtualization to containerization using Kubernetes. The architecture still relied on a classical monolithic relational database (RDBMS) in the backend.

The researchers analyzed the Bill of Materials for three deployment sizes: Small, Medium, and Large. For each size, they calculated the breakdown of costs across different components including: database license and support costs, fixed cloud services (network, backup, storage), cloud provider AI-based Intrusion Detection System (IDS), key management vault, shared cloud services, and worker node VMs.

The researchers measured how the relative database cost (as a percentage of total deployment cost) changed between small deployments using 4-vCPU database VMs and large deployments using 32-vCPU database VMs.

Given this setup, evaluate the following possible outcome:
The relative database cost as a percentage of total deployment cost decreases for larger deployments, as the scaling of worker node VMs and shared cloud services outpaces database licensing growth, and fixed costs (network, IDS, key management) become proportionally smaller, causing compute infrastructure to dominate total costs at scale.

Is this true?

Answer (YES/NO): NO